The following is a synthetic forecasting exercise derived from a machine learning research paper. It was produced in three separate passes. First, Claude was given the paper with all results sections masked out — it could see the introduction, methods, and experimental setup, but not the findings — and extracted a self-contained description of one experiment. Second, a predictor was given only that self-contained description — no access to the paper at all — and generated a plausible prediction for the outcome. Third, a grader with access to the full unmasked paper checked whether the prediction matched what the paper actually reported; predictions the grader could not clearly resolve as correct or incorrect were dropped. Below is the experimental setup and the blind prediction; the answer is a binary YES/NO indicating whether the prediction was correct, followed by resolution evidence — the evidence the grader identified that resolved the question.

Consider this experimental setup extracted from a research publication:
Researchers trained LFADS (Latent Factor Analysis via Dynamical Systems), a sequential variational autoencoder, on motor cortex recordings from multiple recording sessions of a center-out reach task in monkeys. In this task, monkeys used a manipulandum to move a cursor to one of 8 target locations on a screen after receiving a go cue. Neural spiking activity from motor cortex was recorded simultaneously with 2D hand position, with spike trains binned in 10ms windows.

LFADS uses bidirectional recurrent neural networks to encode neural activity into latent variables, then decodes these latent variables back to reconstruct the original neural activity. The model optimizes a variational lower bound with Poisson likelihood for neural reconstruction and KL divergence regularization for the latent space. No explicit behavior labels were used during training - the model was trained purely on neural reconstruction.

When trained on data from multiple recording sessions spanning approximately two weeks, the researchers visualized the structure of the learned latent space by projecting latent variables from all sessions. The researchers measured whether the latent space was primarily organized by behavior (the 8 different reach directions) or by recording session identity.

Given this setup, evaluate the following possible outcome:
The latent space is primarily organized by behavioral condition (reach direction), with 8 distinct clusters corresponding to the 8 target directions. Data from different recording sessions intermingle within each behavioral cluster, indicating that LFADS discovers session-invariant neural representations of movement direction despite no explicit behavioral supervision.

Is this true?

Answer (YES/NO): NO